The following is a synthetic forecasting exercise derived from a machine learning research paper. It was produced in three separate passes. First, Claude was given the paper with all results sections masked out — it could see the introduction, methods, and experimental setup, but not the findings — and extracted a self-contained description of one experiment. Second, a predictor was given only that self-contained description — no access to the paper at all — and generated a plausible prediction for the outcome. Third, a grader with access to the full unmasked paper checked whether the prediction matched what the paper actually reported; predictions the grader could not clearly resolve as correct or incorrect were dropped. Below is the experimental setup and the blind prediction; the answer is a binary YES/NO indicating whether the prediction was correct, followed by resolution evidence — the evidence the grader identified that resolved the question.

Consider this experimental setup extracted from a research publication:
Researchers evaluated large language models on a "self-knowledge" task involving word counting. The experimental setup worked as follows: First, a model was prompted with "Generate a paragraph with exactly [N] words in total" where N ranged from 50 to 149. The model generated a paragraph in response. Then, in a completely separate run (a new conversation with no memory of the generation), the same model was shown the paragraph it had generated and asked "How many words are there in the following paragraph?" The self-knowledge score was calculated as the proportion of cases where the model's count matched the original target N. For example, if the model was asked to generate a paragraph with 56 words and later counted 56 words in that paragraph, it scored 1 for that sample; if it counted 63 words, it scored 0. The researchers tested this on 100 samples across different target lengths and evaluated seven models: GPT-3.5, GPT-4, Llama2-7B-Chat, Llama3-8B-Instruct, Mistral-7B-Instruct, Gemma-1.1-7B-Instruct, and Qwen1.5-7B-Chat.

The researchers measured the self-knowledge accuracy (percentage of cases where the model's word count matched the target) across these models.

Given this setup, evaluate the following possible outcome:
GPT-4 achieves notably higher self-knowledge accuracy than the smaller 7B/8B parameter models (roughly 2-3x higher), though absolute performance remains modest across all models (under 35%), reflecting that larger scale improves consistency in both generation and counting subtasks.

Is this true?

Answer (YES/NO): NO